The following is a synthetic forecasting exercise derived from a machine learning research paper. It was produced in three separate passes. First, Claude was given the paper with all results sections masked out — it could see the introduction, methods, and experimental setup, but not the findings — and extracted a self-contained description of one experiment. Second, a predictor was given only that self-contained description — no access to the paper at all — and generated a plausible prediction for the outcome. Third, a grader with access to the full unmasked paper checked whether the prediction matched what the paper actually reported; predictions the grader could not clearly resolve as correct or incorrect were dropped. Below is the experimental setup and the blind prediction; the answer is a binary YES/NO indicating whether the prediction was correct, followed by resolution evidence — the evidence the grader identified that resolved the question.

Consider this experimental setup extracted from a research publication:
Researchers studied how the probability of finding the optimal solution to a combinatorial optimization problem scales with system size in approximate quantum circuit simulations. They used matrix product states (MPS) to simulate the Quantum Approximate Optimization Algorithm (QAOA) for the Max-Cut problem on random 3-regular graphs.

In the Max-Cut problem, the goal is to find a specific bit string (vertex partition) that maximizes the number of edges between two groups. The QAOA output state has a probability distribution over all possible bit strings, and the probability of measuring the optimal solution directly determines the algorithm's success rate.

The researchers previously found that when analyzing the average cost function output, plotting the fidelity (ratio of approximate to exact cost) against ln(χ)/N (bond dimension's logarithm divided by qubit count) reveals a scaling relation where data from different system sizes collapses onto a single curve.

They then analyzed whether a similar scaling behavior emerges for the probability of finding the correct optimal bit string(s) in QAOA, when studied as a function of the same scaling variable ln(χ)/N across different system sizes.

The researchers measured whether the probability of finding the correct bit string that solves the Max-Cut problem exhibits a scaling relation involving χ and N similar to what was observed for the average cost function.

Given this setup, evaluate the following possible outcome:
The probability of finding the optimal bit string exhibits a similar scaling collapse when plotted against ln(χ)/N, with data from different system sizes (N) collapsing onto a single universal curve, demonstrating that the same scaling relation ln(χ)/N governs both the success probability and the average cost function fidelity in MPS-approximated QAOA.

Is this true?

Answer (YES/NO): YES